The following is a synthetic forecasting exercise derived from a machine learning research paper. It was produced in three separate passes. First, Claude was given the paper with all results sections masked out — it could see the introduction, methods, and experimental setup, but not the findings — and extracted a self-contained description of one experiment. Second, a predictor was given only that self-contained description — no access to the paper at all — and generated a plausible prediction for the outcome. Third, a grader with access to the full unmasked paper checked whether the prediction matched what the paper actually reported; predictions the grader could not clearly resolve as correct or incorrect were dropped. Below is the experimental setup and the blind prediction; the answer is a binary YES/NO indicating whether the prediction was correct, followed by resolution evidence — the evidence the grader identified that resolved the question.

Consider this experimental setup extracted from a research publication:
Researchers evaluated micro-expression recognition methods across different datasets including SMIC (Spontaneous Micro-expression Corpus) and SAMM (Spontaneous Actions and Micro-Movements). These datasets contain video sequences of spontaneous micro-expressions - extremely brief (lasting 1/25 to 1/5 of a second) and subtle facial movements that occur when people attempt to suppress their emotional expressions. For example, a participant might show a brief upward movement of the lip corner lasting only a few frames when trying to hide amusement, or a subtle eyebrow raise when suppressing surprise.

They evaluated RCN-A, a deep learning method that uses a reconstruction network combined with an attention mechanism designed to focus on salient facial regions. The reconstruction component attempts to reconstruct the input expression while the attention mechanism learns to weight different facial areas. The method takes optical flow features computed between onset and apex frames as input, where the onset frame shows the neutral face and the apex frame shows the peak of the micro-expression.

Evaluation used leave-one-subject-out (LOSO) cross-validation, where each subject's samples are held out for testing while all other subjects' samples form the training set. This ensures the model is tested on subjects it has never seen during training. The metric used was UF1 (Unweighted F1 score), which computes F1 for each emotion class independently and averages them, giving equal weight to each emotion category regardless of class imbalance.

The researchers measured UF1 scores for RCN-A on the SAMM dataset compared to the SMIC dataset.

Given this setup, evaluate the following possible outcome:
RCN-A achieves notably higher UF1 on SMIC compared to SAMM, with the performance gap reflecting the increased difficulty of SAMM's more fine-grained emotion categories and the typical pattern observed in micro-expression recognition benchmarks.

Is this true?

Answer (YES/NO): NO